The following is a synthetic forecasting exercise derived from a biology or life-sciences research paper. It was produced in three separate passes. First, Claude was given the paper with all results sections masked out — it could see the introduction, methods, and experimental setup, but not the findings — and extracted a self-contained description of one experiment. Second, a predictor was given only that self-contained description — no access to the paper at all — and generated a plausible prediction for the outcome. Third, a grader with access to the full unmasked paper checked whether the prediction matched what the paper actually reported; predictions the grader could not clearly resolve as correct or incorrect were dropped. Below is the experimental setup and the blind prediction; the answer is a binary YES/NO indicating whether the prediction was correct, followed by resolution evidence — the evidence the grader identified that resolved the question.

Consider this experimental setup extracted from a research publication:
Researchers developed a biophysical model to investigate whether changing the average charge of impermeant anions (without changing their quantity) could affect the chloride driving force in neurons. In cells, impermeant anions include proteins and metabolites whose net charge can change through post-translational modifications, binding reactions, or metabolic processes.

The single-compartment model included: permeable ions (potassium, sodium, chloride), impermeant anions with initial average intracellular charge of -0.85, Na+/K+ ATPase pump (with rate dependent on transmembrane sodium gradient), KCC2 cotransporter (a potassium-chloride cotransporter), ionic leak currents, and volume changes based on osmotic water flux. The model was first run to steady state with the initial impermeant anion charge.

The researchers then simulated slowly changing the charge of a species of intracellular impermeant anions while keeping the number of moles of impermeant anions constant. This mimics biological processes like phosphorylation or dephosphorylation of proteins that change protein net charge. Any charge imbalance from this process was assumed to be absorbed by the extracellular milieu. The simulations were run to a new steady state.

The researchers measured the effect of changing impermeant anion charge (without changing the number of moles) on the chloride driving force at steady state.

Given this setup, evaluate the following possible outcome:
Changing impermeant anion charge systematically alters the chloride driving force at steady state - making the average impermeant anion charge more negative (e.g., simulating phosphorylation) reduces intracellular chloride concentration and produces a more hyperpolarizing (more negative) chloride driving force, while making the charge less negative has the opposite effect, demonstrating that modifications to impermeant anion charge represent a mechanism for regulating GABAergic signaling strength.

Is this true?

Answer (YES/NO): NO